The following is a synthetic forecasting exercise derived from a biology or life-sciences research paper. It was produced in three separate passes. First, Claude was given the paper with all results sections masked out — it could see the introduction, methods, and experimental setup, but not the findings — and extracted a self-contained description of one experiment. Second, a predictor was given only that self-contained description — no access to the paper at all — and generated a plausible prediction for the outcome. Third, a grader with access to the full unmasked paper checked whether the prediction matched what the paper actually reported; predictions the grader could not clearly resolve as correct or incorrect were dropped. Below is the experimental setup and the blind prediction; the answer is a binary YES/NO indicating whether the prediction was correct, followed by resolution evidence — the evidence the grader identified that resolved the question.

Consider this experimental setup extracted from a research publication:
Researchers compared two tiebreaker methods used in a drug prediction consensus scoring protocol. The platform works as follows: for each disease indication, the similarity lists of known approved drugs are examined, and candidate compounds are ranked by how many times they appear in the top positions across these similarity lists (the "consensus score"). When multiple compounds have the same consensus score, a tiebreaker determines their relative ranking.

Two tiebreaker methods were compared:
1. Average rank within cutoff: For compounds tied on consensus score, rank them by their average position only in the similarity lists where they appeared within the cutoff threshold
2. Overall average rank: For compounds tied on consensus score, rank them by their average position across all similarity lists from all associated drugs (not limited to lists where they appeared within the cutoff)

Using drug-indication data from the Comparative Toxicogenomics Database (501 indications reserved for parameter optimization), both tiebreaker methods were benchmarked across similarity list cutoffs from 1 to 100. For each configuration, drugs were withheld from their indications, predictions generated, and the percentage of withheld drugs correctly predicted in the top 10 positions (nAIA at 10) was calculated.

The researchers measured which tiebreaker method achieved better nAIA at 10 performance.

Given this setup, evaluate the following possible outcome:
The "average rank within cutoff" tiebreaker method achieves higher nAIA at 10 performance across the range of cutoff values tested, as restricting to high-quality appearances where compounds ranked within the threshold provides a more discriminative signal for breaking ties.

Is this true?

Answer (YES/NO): YES